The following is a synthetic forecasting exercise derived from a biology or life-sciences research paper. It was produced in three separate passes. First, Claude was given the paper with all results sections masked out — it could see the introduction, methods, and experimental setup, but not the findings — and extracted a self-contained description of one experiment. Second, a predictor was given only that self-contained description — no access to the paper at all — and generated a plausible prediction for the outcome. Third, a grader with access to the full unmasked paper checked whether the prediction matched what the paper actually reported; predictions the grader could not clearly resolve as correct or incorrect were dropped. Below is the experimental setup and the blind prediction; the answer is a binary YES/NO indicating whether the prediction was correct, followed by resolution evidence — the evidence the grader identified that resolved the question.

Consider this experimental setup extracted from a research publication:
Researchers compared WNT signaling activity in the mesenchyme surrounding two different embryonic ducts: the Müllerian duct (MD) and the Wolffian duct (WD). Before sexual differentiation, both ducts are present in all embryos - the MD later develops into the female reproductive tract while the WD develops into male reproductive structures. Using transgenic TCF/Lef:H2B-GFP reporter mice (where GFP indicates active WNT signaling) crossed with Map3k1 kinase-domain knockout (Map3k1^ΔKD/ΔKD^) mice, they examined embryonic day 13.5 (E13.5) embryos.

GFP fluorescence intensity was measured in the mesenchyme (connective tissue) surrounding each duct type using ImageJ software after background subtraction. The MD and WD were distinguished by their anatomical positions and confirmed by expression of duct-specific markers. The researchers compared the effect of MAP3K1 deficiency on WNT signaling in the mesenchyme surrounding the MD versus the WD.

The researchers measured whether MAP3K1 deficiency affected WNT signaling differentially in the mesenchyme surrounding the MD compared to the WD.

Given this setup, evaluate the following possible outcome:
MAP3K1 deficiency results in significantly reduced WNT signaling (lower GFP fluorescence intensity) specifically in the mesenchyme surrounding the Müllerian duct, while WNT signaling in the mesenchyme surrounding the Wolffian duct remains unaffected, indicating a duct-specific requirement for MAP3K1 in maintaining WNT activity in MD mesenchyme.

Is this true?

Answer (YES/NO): YES